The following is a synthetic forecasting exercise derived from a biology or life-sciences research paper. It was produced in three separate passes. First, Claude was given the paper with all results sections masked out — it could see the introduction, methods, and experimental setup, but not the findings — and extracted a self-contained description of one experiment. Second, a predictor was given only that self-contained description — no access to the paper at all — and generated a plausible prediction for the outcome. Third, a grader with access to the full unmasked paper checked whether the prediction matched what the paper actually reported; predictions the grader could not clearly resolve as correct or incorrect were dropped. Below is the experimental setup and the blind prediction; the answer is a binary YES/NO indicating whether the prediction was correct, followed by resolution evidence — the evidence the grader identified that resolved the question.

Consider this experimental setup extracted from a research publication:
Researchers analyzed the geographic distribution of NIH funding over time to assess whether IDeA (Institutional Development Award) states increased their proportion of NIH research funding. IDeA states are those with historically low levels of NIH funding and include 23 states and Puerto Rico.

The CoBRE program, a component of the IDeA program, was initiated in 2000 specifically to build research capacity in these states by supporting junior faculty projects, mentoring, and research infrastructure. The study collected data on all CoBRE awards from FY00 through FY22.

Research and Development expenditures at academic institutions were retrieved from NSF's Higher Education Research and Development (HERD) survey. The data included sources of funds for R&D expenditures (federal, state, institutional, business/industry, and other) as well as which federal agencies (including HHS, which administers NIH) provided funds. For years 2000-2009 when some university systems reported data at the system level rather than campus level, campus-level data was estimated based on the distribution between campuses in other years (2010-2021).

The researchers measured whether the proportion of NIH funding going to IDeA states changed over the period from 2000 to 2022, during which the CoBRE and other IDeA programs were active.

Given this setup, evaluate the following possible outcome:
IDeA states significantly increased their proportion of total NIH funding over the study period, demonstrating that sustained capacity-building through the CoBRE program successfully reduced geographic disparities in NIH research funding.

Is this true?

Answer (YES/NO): NO